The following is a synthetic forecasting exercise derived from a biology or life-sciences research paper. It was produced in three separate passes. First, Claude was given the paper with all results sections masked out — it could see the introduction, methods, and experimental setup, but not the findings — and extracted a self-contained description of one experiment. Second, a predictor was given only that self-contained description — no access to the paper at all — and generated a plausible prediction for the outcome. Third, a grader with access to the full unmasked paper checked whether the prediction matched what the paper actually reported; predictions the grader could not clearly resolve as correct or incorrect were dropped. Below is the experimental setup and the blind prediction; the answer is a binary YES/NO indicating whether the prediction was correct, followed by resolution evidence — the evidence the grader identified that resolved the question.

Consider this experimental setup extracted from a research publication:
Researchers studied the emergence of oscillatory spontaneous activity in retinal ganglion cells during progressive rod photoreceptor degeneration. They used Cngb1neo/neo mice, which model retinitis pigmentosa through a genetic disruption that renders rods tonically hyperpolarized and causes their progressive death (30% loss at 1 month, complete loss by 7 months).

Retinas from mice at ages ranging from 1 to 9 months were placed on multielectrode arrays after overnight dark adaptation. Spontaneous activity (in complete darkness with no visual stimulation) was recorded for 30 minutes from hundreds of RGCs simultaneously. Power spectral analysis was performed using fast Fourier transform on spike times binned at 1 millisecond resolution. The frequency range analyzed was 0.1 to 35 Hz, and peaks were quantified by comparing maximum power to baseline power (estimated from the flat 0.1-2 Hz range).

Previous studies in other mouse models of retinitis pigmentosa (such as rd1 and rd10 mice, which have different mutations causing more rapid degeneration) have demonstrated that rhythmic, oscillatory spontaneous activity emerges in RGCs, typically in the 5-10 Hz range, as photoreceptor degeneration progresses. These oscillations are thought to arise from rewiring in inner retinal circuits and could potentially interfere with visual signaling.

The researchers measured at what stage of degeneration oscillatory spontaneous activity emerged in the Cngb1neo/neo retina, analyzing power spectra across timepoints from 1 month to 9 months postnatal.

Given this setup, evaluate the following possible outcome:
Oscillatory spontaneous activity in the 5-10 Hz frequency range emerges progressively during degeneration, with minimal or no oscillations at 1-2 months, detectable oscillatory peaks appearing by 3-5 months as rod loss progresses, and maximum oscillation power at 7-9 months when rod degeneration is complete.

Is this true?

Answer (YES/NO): NO